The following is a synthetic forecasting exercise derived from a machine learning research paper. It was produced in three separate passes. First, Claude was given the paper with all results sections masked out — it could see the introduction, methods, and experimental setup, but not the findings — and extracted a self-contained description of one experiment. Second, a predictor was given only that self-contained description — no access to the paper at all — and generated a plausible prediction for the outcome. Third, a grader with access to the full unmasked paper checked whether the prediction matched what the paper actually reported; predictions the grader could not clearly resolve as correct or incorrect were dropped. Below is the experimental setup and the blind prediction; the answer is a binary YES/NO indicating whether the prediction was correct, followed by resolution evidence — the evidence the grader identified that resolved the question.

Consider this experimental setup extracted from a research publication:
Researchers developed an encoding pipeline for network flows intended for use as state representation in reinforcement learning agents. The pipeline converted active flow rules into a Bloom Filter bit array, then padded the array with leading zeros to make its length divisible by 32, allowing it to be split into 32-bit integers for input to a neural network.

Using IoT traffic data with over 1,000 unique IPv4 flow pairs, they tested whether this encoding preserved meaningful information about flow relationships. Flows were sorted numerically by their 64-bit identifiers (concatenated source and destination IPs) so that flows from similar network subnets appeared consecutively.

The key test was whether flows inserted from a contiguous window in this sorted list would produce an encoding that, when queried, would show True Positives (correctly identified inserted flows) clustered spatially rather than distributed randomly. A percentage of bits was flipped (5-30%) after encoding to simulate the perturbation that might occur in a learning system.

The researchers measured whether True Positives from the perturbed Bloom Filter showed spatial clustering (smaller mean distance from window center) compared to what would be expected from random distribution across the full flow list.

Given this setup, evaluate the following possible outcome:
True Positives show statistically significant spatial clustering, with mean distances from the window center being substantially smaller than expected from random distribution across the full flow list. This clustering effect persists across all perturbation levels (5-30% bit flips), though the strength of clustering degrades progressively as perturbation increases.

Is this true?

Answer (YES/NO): YES